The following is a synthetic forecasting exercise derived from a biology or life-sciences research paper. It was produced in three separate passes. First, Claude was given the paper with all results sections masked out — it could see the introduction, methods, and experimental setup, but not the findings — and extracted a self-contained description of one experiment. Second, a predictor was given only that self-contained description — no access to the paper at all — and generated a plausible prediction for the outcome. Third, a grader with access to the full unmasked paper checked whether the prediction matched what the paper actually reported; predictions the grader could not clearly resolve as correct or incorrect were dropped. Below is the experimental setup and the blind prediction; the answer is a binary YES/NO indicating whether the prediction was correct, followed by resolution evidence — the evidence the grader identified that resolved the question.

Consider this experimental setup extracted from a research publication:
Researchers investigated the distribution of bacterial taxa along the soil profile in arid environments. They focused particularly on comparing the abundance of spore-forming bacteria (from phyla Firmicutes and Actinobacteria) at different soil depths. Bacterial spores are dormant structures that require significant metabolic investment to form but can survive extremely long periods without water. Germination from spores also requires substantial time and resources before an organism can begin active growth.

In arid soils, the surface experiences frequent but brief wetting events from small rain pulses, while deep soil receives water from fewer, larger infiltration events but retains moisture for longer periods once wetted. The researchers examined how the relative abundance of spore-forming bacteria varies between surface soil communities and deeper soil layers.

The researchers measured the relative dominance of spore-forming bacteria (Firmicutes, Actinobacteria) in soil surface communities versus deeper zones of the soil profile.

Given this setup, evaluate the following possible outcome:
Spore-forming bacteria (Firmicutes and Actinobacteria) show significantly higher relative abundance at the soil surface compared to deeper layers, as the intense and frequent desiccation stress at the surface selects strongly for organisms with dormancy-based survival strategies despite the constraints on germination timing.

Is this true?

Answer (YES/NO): NO